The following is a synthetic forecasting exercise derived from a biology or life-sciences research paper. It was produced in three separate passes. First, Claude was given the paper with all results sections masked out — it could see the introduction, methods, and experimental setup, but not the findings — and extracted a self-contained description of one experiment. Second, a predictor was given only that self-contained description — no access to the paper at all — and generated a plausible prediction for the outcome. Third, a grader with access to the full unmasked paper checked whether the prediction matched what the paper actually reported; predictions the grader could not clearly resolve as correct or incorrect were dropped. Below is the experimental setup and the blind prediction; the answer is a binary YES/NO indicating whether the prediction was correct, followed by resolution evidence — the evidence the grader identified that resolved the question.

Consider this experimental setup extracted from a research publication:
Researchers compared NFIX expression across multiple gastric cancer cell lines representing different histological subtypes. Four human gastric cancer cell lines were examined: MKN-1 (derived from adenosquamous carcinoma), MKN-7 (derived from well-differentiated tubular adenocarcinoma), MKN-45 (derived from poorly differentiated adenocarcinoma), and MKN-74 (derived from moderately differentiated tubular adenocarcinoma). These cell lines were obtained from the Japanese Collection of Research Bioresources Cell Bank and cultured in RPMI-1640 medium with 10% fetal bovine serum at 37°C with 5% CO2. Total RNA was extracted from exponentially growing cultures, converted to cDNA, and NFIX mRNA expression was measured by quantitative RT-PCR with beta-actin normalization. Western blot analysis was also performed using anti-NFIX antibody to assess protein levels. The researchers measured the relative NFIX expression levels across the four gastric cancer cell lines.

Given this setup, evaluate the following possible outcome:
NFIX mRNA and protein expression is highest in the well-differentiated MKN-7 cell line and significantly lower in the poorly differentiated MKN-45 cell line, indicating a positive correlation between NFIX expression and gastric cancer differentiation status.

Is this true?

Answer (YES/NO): NO